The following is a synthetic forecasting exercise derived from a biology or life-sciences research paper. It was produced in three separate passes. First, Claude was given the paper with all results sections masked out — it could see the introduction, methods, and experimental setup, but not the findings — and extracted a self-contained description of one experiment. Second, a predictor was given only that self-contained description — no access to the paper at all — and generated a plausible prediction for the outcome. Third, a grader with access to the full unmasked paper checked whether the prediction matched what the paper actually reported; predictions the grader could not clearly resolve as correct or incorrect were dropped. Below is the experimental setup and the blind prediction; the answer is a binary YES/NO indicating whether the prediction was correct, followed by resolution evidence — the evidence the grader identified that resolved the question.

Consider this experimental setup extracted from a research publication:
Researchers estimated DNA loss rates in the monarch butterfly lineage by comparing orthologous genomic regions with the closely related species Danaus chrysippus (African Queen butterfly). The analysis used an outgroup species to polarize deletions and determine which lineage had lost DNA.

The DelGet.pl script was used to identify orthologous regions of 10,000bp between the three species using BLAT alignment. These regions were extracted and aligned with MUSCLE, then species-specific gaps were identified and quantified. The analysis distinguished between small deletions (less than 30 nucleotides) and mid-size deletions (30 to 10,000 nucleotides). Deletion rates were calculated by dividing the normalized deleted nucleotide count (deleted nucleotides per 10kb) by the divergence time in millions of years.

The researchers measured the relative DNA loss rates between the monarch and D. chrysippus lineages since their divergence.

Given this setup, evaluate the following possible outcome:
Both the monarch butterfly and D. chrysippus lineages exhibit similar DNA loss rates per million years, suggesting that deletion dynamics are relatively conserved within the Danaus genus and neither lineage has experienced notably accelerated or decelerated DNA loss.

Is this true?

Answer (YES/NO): YES